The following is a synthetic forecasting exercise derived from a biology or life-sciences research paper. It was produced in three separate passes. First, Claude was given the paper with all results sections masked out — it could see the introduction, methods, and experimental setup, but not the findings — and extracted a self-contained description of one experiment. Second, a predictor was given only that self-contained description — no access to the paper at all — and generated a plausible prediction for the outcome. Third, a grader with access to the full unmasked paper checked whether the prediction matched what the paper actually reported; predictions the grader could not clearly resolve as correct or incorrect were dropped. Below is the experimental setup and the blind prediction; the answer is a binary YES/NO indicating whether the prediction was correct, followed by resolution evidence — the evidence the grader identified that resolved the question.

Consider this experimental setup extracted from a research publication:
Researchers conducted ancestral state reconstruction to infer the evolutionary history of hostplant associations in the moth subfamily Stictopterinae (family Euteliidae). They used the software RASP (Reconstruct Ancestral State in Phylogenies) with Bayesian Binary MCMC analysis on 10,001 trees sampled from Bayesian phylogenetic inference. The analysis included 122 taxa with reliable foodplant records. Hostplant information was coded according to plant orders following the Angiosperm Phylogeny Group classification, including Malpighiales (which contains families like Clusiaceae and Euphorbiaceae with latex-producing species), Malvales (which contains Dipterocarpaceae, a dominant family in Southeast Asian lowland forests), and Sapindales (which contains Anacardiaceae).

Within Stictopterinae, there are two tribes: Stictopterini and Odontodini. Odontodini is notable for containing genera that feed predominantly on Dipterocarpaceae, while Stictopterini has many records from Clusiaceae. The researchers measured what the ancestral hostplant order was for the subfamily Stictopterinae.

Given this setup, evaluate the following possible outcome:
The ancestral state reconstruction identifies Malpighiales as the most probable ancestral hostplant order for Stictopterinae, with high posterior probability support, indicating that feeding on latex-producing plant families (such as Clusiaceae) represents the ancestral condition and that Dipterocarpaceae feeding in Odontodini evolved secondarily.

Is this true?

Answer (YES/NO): YES